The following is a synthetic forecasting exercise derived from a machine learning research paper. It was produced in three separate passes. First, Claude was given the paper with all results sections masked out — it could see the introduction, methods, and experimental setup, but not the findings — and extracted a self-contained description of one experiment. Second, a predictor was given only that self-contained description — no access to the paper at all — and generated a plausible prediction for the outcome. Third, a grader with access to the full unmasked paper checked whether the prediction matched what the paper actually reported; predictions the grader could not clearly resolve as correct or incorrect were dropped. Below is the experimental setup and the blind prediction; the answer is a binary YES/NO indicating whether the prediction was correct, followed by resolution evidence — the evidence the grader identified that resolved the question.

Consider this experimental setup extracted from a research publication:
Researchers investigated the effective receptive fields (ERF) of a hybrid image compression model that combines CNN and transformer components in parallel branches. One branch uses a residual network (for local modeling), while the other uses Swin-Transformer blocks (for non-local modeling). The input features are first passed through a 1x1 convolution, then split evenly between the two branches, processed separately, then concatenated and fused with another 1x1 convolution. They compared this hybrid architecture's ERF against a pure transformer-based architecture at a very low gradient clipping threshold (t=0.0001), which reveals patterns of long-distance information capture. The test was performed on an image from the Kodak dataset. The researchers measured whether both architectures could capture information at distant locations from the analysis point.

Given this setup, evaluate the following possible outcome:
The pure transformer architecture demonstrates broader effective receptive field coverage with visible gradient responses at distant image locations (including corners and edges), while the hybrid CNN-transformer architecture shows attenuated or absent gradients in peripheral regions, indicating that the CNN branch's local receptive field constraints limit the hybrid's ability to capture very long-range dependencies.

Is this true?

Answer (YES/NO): NO